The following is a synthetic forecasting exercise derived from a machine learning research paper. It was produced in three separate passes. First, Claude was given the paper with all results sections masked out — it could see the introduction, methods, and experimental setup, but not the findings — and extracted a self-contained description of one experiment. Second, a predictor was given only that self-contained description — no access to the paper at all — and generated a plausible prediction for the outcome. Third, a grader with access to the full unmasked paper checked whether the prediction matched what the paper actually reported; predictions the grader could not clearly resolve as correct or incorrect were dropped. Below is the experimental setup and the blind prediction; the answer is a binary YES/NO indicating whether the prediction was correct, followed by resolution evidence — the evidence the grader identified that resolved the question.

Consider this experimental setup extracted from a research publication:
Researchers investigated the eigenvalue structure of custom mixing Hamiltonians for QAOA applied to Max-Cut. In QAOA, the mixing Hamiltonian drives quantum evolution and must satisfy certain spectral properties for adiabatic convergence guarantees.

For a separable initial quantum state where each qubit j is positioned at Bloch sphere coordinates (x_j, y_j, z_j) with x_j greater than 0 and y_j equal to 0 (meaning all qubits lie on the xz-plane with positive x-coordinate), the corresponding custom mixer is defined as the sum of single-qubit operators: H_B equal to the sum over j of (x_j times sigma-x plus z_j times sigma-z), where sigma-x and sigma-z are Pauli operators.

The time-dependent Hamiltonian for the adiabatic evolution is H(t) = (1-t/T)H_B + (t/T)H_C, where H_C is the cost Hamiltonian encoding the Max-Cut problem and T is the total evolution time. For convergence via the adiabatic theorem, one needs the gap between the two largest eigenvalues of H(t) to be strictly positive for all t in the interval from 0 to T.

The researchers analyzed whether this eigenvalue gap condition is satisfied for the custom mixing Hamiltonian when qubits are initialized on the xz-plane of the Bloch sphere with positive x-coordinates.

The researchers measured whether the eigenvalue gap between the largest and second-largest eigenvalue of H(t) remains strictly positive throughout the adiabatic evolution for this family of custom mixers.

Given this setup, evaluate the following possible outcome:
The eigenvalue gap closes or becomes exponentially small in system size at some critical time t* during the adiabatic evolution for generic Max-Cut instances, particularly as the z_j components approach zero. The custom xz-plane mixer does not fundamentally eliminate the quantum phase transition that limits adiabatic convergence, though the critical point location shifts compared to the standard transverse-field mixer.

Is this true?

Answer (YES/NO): NO